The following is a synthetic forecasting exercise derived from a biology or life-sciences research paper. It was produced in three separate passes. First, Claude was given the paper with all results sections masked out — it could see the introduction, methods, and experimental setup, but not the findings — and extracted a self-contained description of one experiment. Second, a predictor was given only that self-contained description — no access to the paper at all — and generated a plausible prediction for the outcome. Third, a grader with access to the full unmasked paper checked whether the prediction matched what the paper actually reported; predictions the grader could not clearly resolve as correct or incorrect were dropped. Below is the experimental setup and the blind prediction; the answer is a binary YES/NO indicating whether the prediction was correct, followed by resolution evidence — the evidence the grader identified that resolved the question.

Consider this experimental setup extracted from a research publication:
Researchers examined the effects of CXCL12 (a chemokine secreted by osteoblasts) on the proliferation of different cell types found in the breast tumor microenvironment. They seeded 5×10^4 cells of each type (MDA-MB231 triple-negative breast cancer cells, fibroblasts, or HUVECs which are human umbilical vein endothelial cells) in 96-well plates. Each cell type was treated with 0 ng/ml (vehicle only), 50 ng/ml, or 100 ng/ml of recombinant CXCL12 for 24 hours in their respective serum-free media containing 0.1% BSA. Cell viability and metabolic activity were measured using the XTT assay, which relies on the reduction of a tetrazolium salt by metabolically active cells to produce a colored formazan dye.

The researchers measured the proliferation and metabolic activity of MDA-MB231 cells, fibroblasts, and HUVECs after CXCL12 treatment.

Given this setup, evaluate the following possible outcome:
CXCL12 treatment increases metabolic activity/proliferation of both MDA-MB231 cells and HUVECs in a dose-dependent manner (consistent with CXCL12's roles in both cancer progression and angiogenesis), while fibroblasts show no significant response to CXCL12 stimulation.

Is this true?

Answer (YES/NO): NO